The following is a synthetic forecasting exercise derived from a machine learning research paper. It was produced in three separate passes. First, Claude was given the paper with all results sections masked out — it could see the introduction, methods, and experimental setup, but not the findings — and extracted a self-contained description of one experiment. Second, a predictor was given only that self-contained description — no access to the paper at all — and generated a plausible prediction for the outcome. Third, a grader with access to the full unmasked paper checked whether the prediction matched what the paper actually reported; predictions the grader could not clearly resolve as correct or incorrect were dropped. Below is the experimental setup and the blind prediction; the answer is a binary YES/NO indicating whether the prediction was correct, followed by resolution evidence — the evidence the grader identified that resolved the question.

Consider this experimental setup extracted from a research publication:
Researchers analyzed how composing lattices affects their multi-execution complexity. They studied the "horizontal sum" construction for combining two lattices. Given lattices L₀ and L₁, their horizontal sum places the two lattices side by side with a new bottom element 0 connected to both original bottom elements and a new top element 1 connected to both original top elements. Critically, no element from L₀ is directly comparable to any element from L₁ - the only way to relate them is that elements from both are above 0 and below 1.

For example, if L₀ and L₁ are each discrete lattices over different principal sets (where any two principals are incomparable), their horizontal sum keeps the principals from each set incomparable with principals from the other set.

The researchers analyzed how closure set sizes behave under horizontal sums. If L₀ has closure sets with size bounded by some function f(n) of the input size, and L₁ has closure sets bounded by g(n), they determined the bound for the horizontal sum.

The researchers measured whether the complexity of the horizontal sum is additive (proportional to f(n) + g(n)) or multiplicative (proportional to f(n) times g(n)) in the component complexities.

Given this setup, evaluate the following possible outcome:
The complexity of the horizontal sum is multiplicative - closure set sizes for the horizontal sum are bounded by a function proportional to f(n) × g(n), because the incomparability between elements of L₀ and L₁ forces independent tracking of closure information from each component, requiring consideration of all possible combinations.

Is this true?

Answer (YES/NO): NO